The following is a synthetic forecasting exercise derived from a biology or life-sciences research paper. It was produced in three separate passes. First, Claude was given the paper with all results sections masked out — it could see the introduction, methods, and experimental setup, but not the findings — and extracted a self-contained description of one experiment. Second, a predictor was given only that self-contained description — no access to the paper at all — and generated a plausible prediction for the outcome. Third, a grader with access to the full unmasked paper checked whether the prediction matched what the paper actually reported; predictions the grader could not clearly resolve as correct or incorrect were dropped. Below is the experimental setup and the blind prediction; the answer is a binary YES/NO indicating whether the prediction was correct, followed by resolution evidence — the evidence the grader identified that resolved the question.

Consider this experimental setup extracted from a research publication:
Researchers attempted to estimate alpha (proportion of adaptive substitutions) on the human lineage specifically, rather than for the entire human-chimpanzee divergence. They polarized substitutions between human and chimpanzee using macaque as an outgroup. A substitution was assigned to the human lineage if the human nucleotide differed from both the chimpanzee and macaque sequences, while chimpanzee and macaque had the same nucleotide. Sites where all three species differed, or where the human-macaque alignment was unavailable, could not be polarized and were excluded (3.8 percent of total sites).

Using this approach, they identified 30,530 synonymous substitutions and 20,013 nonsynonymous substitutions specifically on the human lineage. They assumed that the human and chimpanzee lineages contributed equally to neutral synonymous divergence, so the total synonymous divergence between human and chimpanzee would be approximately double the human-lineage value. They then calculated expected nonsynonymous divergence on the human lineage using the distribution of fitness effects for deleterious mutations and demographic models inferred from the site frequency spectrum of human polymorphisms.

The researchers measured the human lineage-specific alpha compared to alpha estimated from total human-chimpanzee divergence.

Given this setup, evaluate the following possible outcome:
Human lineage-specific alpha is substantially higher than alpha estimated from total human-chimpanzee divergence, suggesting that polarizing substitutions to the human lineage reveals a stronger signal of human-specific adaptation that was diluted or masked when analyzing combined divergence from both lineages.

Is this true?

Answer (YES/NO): NO